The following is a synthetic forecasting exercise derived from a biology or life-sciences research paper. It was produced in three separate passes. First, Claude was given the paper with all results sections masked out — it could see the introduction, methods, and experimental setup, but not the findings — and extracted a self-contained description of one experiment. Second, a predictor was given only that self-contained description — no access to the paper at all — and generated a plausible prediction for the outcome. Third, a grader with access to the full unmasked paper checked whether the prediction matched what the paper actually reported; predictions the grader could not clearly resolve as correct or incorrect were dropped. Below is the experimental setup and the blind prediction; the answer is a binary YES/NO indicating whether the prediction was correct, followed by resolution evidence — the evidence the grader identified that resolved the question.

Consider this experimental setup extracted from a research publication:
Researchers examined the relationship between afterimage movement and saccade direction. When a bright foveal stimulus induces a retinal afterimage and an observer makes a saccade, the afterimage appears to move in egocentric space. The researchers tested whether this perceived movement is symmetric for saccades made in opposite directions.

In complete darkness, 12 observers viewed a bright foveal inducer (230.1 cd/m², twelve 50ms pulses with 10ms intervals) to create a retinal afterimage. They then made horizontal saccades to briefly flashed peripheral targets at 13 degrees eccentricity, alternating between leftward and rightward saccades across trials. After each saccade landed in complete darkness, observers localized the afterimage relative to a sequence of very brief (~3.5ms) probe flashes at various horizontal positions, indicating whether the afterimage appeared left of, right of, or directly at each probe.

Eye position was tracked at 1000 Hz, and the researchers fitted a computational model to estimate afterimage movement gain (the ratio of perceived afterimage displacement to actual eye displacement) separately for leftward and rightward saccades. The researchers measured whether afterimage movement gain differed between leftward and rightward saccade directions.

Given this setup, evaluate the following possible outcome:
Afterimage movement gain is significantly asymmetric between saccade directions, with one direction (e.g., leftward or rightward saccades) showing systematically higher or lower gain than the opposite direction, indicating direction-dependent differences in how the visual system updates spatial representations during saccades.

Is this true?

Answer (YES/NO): NO